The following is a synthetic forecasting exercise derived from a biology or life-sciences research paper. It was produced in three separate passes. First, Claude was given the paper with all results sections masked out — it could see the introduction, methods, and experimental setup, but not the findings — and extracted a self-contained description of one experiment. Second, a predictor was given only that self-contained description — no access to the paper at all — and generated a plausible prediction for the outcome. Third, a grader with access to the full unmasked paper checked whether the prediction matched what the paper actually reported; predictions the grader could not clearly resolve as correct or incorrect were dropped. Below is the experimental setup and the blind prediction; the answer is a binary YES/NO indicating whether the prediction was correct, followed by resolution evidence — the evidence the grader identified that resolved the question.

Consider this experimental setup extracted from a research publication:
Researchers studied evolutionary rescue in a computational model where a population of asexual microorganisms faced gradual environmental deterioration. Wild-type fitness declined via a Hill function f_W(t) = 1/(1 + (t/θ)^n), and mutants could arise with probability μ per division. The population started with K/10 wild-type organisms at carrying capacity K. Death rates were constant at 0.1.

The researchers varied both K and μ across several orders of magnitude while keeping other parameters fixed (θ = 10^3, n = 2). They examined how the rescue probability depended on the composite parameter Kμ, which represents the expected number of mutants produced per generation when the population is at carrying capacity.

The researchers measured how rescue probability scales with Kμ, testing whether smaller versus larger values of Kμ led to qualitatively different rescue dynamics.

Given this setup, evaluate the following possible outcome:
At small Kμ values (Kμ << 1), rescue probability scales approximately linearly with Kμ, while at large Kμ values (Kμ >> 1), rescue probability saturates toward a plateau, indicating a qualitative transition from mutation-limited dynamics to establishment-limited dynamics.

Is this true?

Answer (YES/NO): NO